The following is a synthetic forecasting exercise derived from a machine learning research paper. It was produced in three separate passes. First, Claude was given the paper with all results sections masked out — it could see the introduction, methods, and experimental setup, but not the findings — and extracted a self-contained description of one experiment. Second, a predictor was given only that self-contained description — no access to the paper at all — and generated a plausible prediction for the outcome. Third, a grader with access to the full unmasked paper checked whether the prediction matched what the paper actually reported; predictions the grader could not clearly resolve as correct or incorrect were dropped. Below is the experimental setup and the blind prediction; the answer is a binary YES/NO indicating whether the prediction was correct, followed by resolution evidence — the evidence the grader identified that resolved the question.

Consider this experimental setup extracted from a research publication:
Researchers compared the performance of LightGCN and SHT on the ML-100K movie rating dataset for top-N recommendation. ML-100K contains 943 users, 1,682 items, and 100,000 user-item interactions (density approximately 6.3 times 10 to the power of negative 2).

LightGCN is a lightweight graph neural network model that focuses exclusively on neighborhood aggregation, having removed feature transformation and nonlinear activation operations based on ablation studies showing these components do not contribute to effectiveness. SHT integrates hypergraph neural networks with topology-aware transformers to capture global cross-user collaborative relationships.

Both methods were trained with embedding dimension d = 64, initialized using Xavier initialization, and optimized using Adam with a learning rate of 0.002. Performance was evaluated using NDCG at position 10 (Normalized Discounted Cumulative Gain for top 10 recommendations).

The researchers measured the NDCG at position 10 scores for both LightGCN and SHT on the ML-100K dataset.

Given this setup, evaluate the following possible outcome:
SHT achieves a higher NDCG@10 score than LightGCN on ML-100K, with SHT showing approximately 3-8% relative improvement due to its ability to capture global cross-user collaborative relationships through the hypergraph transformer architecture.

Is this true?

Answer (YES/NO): NO